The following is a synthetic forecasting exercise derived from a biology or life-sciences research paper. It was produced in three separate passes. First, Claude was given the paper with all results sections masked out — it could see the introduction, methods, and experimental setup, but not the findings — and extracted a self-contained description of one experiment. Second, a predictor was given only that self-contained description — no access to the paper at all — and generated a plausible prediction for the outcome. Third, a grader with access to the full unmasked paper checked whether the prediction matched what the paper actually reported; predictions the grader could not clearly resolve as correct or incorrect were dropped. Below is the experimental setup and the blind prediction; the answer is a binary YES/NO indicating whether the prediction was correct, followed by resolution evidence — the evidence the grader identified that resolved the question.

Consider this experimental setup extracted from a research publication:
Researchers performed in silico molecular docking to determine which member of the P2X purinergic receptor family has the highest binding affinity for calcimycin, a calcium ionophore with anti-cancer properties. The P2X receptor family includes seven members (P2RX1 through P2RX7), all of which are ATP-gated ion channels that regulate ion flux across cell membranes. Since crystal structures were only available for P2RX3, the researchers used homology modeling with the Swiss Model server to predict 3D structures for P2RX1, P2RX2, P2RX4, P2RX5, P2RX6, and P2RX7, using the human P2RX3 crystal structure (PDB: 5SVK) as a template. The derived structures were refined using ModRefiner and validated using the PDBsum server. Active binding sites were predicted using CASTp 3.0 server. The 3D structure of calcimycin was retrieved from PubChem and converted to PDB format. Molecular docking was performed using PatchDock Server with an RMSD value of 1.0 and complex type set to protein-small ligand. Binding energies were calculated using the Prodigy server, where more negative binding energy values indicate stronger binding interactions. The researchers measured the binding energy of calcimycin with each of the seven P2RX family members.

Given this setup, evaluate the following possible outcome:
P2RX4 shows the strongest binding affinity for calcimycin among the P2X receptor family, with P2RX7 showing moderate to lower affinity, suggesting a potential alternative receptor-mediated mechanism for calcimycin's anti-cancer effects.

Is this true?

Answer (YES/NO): YES